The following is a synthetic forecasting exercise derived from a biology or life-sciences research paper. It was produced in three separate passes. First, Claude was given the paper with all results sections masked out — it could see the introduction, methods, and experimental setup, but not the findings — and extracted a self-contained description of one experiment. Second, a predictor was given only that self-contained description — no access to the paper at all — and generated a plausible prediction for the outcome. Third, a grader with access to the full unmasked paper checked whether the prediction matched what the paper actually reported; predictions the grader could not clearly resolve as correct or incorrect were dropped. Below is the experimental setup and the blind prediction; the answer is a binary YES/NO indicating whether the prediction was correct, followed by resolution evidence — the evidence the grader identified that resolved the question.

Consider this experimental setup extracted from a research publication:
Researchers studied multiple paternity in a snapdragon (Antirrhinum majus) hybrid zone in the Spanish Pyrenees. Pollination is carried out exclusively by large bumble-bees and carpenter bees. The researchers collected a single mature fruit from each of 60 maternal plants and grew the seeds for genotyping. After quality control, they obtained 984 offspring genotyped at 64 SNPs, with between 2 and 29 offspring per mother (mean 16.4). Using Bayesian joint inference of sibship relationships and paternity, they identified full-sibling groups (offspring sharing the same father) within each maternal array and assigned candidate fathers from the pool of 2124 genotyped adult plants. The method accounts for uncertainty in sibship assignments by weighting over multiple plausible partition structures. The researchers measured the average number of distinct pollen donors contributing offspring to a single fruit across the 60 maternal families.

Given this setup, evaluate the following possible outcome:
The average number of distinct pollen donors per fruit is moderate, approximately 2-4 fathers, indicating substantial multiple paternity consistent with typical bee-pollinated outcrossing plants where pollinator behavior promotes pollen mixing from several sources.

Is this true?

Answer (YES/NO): YES